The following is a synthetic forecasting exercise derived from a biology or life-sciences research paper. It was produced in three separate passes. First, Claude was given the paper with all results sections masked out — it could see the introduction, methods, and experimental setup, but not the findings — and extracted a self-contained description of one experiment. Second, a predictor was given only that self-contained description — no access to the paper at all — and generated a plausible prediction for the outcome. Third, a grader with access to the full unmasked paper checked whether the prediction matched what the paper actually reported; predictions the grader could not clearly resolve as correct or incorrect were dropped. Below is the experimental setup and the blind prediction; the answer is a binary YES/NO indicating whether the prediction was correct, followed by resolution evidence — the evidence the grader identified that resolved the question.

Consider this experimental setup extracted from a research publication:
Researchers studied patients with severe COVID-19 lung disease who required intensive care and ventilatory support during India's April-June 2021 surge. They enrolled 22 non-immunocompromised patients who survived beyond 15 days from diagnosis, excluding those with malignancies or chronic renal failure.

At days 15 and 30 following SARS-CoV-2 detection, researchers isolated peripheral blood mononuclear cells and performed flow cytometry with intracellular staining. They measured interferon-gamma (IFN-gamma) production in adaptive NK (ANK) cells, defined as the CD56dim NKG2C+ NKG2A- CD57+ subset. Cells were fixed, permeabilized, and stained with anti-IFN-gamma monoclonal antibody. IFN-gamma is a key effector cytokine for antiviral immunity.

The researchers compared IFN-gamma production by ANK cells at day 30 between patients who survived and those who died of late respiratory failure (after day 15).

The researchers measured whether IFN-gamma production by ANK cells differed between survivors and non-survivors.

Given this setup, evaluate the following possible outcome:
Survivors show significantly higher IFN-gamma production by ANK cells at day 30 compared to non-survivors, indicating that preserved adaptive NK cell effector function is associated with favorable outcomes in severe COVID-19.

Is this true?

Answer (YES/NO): YES